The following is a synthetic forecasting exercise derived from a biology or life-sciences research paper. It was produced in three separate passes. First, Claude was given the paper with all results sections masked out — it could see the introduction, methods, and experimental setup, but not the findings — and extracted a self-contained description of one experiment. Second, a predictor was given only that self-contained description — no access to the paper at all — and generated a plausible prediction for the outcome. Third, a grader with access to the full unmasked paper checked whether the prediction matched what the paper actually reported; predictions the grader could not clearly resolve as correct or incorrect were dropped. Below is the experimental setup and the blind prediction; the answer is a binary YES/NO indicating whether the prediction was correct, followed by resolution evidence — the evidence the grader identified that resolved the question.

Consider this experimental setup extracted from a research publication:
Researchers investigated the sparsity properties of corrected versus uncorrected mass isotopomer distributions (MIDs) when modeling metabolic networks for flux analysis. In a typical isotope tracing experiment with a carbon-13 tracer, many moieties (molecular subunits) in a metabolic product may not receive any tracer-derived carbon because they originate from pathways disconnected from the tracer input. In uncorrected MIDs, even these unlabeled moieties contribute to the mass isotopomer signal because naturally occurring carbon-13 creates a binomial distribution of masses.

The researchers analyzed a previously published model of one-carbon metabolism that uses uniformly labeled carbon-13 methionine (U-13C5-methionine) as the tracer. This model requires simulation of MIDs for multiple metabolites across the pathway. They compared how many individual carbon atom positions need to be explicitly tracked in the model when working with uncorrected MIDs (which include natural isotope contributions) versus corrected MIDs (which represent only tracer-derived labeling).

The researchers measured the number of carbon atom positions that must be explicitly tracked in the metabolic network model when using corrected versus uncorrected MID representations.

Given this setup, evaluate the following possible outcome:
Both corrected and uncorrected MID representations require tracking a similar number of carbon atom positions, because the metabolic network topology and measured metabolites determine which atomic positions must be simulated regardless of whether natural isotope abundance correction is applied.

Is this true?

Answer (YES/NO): NO